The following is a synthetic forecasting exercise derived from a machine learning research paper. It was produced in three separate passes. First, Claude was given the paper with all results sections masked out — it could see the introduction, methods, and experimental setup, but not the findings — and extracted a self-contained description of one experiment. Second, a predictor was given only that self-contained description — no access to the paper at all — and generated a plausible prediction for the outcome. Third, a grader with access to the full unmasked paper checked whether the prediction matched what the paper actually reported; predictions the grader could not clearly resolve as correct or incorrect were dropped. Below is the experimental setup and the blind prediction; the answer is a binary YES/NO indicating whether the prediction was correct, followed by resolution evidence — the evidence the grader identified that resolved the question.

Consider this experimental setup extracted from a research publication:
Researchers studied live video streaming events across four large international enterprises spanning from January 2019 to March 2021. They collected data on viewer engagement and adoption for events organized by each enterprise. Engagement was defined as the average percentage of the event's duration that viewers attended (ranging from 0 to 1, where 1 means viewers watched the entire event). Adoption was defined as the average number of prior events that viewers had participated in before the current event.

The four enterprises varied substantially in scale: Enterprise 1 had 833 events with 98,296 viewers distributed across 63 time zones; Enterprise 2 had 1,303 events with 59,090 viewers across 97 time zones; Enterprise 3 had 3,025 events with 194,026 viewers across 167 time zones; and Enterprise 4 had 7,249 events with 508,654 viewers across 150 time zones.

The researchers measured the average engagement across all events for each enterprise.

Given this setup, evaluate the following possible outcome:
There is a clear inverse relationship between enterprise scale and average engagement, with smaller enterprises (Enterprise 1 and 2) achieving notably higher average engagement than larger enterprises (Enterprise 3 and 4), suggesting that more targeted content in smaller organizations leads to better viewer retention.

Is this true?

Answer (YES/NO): NO